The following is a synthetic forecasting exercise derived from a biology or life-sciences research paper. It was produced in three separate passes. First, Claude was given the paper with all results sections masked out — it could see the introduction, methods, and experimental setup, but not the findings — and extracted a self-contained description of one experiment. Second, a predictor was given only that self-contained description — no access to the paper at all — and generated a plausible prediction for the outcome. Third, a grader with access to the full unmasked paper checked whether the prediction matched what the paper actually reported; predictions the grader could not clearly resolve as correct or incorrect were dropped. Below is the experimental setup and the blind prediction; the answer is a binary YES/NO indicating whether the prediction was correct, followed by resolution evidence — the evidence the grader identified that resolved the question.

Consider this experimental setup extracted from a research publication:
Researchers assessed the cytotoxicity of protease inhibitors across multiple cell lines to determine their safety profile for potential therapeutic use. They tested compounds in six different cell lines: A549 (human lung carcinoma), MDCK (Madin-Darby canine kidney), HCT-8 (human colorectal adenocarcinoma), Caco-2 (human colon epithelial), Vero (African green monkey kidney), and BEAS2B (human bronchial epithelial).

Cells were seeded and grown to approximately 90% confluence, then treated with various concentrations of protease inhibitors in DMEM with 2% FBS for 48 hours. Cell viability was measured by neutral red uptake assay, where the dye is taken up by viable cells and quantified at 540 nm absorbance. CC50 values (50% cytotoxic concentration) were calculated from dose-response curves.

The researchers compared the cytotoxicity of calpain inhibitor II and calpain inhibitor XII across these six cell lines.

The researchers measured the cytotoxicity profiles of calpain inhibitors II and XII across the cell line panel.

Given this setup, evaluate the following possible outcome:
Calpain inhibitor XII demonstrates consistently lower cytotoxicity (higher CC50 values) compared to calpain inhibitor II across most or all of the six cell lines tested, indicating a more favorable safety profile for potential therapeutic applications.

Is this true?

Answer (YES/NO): NO